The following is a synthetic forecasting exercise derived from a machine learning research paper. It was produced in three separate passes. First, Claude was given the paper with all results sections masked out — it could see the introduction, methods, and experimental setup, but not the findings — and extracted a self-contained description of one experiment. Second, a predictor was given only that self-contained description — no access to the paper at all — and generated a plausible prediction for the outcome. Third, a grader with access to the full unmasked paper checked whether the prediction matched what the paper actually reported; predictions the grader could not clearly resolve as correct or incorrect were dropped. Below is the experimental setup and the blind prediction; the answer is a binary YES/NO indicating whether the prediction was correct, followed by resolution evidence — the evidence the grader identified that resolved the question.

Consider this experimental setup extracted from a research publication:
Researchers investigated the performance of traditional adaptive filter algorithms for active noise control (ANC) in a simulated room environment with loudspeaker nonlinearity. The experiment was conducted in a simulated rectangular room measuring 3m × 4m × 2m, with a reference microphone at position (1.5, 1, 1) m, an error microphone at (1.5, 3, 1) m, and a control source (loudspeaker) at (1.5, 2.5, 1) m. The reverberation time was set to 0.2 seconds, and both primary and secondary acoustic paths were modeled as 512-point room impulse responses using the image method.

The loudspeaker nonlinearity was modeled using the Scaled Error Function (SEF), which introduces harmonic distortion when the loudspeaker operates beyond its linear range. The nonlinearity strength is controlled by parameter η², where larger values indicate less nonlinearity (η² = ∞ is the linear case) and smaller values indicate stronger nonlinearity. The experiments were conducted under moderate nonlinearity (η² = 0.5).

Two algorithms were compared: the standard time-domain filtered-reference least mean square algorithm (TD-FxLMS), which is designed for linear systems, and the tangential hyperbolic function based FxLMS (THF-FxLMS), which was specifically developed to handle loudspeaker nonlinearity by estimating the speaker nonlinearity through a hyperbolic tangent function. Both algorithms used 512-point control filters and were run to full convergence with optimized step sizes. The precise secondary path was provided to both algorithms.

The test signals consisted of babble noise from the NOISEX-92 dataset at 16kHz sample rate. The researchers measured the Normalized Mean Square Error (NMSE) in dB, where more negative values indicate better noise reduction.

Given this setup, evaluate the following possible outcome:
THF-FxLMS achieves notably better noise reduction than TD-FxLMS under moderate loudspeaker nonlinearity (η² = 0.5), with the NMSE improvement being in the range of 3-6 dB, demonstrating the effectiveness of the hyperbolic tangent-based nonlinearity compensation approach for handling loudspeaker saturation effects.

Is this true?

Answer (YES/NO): NO